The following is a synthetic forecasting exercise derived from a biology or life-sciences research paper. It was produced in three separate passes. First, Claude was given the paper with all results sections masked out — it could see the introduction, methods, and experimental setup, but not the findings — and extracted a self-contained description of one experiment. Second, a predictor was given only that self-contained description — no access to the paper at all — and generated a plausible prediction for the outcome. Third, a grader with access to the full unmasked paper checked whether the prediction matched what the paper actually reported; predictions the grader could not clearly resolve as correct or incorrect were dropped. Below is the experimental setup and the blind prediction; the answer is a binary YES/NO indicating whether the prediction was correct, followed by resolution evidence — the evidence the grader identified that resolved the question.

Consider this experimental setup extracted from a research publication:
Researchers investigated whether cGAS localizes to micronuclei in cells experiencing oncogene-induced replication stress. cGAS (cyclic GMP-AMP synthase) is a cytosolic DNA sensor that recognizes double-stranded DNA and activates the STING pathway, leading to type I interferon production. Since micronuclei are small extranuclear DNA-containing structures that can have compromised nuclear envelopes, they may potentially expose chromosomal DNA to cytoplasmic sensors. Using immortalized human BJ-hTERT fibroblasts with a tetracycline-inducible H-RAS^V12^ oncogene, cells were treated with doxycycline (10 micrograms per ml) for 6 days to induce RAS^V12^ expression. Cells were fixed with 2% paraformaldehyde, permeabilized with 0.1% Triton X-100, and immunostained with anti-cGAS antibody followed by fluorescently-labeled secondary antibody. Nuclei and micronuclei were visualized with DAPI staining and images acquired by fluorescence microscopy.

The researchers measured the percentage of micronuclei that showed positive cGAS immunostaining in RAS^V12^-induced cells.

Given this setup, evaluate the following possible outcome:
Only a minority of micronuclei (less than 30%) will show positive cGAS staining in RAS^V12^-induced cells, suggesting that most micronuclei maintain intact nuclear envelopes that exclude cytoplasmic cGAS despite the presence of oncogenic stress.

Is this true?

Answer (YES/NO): NO